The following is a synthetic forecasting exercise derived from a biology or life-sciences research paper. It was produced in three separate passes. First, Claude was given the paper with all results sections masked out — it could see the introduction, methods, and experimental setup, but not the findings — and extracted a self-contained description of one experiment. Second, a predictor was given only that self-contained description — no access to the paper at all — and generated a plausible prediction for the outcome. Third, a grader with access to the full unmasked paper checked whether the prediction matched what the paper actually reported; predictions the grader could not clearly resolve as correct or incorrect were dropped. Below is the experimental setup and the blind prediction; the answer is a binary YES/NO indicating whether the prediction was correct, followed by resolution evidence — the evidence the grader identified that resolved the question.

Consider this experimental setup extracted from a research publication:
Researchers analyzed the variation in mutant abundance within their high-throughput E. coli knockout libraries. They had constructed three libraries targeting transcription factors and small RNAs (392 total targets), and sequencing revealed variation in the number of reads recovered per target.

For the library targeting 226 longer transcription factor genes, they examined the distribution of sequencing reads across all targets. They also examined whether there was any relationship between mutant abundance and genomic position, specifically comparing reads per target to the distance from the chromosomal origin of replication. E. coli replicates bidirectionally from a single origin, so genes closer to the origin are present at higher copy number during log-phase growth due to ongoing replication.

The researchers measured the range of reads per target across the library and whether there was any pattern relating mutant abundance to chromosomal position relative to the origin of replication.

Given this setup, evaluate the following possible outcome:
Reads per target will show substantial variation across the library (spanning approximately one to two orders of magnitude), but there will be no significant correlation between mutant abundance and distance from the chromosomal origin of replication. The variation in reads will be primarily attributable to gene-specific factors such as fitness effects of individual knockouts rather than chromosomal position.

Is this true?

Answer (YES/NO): NO